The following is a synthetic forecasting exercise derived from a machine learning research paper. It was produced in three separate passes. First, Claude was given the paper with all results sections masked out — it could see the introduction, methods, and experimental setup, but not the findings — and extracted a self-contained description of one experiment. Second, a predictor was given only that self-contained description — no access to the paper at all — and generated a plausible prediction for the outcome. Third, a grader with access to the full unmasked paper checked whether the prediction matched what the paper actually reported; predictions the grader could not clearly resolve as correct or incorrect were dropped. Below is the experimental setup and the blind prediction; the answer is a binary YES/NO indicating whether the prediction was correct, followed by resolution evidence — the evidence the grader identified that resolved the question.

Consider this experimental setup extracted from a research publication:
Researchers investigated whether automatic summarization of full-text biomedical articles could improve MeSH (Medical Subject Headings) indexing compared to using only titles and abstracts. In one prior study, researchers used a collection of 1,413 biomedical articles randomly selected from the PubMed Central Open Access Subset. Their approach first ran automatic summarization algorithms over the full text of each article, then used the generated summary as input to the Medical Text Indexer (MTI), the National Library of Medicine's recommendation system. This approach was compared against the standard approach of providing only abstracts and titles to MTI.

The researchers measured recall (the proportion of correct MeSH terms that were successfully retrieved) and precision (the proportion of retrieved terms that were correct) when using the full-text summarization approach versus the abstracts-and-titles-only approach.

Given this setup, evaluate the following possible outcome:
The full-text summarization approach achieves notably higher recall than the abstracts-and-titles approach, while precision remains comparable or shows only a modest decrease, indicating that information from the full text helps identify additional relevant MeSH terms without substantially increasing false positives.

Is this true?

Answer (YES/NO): YES